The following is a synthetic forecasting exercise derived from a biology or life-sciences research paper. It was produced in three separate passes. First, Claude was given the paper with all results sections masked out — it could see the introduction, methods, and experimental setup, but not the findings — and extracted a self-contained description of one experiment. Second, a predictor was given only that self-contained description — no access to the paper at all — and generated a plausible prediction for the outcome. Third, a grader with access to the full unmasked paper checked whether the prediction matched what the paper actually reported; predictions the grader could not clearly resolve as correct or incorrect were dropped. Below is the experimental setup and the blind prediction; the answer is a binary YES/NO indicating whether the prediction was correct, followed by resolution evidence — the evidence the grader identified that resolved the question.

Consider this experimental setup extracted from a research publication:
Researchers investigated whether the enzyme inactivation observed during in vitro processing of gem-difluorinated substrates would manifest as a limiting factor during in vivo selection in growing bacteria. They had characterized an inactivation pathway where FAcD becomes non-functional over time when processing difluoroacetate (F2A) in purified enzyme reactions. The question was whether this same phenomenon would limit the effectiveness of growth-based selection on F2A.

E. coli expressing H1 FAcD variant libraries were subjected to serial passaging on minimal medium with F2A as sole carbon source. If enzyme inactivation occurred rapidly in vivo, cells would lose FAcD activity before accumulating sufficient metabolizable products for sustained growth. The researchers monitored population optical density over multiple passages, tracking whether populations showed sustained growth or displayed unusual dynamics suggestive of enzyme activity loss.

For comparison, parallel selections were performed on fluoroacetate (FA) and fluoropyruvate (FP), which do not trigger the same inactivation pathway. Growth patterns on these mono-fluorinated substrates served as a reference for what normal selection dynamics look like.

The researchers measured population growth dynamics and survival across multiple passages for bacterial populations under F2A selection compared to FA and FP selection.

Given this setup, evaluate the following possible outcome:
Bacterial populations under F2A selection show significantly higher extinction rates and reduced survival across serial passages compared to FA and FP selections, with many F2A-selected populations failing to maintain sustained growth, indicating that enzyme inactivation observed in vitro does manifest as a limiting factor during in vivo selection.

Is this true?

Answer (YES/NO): NO